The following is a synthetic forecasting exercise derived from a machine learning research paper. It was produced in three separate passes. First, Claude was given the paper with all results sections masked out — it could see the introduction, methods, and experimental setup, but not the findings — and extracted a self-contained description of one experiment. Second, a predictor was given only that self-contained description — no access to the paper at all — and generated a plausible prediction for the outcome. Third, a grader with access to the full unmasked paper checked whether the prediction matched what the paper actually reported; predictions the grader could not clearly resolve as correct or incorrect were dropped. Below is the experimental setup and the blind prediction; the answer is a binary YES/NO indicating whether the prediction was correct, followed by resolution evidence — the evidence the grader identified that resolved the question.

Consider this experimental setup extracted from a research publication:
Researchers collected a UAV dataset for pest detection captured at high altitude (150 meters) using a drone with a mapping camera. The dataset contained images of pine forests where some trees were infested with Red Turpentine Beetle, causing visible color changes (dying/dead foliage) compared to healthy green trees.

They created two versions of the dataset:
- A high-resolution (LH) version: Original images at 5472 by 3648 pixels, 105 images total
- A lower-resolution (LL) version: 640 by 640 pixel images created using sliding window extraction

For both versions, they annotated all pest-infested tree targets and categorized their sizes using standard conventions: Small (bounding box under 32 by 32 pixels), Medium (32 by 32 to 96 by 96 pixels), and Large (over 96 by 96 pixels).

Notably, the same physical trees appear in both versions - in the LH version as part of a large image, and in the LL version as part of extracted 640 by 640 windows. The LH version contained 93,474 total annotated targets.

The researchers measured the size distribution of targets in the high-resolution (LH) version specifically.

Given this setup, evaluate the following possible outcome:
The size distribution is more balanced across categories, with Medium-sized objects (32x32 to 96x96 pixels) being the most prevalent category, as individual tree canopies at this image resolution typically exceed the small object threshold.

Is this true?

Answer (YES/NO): NO